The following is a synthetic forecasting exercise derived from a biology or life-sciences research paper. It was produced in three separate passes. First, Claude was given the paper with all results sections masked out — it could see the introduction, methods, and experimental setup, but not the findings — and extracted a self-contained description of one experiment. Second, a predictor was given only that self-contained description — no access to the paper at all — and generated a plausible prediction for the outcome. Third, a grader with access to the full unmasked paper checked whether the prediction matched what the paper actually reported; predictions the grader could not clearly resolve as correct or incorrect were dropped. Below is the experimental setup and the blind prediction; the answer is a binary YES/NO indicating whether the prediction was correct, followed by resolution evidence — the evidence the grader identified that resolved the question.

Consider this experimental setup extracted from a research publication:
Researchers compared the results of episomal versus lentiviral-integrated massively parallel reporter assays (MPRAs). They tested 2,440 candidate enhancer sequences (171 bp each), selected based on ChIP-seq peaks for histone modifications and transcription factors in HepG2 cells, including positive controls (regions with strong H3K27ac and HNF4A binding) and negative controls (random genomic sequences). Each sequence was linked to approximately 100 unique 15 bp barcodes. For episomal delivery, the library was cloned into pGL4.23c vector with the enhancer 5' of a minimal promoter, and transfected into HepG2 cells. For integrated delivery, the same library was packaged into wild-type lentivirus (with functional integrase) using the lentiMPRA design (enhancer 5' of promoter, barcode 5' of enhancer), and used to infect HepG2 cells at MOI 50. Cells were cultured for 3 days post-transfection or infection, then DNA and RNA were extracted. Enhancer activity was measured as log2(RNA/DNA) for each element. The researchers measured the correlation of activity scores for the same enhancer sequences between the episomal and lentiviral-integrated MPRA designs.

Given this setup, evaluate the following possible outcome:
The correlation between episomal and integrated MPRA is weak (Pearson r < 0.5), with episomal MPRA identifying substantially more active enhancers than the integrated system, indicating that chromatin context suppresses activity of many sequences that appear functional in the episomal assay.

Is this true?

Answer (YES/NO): NO